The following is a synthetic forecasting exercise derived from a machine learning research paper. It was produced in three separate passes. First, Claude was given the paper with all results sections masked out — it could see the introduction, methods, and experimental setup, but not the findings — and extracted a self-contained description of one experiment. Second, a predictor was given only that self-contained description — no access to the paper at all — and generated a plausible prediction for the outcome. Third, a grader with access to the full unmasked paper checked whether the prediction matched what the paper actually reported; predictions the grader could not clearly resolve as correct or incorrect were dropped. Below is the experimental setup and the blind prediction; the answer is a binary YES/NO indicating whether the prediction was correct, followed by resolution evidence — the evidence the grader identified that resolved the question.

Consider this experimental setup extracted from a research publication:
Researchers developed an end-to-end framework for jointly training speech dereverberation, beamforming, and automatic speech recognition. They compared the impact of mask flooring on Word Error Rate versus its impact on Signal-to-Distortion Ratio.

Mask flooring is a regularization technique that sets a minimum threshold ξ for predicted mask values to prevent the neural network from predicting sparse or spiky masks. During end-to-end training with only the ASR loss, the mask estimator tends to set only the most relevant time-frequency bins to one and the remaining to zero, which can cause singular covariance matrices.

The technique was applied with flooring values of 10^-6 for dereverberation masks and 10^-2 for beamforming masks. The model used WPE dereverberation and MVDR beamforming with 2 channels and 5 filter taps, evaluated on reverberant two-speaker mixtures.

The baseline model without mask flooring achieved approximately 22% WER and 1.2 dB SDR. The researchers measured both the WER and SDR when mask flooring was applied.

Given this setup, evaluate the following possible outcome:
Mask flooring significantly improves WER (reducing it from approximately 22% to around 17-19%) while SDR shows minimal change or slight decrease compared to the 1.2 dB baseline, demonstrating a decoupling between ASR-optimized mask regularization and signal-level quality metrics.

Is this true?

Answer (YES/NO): NO